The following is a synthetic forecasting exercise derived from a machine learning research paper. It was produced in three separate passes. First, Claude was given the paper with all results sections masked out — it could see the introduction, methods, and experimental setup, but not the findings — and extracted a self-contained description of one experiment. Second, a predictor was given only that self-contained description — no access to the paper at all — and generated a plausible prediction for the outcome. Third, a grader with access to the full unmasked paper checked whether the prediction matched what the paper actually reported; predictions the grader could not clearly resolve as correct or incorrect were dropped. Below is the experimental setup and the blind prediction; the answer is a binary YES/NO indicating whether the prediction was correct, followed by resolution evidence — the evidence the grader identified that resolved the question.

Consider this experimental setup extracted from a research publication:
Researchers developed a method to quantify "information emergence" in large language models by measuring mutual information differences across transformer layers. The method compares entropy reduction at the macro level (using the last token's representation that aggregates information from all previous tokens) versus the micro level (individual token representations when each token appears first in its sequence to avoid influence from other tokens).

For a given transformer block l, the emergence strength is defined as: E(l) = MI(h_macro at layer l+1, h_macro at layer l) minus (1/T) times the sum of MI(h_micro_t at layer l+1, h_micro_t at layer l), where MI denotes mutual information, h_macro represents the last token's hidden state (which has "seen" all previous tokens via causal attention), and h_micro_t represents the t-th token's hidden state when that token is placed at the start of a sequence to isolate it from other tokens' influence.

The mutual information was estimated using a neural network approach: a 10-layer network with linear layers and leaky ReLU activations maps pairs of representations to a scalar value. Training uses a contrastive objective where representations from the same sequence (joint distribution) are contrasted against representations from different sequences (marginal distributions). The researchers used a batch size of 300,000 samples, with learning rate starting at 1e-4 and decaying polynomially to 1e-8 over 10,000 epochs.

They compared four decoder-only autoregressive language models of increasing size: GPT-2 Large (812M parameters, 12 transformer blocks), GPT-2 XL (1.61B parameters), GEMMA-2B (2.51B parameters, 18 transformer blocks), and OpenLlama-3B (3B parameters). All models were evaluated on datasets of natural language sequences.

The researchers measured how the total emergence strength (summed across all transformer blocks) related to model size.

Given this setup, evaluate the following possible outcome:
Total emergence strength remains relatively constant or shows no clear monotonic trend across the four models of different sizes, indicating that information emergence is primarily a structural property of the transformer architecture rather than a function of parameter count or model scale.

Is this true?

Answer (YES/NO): NO